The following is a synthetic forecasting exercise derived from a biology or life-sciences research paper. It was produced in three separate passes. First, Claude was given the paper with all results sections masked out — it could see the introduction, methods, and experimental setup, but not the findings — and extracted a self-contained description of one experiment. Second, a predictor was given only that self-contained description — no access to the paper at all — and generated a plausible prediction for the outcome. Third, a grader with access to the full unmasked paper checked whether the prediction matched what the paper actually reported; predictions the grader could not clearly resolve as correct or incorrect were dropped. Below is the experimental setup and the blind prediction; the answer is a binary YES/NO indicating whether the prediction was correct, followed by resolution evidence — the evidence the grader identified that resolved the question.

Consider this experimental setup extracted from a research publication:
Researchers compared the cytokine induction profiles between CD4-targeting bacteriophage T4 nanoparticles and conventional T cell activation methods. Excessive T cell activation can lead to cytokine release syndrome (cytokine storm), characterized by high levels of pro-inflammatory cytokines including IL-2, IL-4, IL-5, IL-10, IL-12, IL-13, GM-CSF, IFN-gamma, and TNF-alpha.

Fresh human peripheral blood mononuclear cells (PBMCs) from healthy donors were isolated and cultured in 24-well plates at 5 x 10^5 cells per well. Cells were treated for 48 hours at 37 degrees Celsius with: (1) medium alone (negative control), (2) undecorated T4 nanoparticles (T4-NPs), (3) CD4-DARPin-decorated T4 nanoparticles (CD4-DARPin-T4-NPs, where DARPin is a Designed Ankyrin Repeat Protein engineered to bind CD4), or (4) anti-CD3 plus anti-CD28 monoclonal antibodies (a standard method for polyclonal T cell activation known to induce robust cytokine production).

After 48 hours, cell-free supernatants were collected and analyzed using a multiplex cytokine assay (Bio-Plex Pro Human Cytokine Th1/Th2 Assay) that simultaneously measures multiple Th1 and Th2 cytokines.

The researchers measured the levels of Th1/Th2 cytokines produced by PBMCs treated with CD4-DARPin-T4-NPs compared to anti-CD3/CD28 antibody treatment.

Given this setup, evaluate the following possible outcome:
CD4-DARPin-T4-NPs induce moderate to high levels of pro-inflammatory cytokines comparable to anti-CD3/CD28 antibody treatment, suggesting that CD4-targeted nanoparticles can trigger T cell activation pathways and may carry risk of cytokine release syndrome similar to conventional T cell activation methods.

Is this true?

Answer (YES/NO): NO